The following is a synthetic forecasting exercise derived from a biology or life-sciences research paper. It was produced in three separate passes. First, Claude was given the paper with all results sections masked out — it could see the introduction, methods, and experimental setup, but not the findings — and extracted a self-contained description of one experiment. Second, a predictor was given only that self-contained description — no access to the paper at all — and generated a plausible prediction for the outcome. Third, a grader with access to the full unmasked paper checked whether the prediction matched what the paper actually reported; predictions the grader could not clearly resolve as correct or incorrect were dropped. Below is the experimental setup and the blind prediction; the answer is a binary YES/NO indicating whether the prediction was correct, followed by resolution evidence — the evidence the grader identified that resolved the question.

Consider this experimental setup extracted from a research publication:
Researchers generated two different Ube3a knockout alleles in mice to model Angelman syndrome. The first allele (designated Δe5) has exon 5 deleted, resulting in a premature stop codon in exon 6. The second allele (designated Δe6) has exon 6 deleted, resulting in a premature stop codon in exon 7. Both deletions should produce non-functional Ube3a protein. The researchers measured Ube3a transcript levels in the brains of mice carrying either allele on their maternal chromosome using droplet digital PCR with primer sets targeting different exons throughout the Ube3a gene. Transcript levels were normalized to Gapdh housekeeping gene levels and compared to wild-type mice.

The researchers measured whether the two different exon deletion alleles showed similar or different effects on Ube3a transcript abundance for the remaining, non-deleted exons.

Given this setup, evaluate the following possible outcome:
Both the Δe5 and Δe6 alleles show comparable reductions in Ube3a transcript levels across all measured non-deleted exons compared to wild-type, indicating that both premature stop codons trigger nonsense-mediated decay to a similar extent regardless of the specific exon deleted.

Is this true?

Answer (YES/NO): NO